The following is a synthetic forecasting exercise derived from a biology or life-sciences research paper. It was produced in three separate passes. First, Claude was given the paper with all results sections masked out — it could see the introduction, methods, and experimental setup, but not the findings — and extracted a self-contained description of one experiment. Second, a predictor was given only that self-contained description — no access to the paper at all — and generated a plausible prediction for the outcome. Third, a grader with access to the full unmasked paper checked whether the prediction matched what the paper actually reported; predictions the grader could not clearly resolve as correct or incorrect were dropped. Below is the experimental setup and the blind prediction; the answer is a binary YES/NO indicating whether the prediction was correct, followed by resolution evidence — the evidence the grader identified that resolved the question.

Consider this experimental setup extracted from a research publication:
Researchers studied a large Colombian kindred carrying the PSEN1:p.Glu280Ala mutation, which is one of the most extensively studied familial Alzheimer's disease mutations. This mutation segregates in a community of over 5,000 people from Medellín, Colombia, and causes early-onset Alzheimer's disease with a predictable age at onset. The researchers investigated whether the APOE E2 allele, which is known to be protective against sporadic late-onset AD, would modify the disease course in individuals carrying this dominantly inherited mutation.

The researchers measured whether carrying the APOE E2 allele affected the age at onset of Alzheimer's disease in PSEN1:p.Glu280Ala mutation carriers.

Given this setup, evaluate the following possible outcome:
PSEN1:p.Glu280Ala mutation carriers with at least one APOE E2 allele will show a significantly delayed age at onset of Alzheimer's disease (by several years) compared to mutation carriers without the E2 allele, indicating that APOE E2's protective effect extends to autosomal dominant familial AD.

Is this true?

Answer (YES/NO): YES